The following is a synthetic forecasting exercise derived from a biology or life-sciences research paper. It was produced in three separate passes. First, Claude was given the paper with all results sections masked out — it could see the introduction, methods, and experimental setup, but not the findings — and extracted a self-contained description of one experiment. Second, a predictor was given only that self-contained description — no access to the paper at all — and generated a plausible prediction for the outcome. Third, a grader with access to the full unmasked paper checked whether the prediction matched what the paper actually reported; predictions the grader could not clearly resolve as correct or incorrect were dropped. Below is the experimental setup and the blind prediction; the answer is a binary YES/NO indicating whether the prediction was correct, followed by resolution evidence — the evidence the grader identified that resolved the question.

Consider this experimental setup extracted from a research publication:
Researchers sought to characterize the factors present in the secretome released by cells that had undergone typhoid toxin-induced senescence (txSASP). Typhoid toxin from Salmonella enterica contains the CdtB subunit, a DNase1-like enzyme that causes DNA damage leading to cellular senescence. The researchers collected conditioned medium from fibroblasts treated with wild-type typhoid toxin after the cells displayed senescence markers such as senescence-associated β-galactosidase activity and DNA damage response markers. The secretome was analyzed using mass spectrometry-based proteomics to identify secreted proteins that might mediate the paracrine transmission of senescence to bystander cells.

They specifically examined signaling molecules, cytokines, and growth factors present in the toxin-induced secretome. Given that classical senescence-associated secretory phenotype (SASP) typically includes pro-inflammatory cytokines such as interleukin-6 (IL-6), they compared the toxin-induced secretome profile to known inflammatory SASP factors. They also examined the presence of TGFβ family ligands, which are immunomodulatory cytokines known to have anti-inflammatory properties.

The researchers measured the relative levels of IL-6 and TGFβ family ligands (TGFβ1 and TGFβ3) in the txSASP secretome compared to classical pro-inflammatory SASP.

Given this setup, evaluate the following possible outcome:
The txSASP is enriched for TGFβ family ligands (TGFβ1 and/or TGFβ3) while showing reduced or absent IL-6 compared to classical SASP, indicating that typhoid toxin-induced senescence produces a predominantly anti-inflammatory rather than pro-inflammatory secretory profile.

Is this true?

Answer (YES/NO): NO